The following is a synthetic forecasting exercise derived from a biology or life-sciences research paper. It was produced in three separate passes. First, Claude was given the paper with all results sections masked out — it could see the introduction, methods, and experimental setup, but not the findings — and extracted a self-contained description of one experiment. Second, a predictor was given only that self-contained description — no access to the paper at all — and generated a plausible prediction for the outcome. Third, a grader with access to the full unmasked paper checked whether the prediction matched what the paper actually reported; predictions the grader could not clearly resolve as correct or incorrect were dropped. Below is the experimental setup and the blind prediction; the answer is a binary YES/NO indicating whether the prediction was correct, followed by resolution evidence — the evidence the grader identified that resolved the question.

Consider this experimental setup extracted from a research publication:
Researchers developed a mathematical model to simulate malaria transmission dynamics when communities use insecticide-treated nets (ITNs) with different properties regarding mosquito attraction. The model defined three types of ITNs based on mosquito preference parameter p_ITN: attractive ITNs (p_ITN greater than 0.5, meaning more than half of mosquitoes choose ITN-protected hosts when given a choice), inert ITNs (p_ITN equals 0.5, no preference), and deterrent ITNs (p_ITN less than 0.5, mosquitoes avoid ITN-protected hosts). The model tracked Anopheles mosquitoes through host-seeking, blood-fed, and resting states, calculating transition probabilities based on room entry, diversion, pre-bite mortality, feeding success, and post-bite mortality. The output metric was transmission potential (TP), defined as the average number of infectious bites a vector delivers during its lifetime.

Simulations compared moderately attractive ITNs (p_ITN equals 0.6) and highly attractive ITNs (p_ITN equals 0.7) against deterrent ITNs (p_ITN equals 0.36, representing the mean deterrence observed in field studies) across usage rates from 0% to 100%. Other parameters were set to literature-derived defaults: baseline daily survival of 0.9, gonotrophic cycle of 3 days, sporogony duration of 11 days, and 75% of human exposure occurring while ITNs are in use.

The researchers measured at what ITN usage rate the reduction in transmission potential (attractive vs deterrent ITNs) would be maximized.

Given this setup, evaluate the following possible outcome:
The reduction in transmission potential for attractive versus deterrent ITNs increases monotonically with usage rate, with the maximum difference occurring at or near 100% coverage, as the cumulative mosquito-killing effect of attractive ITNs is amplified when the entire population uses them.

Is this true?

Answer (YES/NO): NO